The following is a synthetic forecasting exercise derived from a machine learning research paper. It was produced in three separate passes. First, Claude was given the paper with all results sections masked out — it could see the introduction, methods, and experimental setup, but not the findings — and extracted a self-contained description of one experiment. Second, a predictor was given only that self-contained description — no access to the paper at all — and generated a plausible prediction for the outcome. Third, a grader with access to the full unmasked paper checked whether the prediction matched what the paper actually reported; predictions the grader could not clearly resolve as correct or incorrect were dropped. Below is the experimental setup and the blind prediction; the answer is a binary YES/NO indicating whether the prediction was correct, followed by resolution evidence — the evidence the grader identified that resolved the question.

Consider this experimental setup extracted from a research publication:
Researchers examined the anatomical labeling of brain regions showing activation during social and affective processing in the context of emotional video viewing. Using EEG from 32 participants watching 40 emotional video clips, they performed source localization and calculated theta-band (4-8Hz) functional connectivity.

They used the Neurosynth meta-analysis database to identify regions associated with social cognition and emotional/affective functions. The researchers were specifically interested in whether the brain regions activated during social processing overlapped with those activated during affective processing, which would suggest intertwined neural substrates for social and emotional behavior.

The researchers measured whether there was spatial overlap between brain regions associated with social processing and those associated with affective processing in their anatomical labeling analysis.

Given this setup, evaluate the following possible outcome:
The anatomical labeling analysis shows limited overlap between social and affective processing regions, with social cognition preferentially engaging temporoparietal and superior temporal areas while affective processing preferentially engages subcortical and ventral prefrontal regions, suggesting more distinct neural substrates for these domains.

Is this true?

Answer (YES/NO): NO